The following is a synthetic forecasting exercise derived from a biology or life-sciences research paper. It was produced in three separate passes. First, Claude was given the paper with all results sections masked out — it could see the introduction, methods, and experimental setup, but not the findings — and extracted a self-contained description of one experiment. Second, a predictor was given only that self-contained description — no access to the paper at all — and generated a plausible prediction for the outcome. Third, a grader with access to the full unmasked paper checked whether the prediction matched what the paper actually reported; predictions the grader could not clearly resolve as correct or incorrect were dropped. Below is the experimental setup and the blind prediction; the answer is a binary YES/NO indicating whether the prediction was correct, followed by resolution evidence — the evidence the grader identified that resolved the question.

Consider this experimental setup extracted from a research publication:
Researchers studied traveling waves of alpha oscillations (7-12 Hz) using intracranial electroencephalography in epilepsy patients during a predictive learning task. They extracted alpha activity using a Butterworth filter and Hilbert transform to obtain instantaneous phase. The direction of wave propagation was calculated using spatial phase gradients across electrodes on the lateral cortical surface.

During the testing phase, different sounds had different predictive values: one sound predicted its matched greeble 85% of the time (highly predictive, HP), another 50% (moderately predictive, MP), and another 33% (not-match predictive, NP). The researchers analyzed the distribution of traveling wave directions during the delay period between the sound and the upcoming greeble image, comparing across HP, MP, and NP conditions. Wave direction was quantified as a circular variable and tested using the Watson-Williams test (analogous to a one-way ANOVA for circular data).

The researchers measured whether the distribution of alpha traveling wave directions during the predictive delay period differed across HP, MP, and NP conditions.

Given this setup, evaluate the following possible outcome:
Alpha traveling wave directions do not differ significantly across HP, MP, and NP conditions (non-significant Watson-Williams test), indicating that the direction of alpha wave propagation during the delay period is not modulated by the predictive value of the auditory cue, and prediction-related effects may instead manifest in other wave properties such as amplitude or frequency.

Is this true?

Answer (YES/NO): NO